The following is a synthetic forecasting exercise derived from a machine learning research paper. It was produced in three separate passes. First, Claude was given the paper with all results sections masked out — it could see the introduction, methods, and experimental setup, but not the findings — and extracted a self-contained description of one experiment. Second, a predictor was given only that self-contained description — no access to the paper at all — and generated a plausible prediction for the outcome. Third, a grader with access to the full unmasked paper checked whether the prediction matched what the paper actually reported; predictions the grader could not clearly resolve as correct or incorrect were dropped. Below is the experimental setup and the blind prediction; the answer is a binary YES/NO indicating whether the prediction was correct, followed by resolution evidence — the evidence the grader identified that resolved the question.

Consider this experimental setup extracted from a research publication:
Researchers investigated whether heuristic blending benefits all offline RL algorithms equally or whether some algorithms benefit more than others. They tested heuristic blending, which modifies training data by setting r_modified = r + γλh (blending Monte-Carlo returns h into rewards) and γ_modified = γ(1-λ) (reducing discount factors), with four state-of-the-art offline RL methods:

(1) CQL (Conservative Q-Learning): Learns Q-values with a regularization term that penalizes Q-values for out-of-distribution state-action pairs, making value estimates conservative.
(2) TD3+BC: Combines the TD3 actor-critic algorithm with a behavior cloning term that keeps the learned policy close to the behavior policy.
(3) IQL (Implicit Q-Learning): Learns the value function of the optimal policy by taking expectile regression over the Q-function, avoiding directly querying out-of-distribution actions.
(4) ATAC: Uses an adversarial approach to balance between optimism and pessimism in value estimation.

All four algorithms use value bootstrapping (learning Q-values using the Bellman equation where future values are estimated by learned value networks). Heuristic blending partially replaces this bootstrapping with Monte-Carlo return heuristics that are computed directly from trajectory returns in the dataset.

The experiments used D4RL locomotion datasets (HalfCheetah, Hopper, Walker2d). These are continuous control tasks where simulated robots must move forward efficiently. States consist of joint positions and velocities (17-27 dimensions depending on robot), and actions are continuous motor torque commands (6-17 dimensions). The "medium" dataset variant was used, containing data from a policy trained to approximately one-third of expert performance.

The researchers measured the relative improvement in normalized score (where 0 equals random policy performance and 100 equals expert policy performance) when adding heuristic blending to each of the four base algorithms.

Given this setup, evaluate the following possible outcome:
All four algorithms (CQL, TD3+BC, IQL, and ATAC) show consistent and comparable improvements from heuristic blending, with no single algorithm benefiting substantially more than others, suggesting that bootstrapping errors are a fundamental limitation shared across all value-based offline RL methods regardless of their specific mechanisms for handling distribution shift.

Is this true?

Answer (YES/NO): NO